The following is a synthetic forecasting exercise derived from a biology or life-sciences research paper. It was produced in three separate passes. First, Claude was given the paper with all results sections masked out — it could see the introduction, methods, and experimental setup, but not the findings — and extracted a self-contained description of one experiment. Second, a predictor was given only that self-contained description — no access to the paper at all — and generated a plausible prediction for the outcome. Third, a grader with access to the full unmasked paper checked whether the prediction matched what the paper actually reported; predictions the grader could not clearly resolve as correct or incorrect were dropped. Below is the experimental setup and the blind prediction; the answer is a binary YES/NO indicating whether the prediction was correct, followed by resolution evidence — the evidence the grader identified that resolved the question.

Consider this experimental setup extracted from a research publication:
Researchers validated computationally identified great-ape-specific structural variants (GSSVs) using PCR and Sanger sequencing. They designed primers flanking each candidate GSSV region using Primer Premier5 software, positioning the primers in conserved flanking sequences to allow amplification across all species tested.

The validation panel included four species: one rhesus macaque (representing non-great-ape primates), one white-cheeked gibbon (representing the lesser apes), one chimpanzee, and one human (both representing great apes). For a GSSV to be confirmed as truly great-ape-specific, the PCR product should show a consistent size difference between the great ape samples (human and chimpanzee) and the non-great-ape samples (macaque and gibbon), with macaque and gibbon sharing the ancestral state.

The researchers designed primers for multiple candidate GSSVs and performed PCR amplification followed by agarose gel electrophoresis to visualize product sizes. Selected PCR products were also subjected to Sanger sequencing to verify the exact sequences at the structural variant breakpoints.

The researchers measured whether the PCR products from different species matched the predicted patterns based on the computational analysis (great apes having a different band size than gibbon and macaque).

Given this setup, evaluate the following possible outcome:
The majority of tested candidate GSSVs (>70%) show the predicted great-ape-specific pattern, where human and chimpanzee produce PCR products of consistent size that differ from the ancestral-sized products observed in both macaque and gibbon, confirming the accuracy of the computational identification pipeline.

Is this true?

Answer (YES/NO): YES